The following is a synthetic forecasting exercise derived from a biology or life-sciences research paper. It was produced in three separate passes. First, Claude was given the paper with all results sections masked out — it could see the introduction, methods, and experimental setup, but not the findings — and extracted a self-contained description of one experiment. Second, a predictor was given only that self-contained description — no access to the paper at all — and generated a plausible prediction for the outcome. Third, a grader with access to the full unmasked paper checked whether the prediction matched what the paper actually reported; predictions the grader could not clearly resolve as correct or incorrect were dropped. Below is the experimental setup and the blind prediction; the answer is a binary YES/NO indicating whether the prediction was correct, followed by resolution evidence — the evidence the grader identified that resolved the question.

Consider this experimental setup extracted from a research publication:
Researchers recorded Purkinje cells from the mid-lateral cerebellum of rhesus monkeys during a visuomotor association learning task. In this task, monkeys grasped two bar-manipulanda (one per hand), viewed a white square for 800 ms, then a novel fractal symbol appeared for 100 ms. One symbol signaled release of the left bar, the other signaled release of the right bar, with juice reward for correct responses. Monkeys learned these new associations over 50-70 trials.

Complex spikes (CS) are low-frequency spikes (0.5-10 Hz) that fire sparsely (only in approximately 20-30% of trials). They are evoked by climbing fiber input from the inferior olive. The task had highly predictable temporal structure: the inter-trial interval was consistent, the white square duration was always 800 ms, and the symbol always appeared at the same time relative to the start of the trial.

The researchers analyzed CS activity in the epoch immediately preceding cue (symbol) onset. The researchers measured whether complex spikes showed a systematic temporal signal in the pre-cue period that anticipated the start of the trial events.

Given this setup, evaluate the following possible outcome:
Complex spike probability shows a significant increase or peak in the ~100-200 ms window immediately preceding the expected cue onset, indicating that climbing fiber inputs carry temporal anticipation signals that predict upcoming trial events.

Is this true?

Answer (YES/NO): NO